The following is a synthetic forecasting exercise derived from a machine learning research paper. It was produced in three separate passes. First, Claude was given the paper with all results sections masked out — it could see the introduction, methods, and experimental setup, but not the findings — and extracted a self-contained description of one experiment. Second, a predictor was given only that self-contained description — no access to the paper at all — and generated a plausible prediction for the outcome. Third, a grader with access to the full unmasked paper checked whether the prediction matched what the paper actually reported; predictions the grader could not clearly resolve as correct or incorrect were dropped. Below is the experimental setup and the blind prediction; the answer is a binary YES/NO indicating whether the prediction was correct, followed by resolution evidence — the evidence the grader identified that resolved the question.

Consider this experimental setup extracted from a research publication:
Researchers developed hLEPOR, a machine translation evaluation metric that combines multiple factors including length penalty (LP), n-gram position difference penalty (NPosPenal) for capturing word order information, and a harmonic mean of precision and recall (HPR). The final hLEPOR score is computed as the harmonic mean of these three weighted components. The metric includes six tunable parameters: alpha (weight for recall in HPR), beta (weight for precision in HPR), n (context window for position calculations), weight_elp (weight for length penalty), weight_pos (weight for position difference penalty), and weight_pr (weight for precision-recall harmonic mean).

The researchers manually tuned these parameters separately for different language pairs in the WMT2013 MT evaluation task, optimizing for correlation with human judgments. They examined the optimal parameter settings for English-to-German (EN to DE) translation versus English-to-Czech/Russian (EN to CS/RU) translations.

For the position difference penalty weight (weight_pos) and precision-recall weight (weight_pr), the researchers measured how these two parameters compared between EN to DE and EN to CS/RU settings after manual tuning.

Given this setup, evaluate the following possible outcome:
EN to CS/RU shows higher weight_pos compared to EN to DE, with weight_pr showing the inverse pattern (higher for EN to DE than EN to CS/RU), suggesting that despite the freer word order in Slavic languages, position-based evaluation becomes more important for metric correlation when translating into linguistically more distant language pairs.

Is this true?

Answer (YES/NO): NO